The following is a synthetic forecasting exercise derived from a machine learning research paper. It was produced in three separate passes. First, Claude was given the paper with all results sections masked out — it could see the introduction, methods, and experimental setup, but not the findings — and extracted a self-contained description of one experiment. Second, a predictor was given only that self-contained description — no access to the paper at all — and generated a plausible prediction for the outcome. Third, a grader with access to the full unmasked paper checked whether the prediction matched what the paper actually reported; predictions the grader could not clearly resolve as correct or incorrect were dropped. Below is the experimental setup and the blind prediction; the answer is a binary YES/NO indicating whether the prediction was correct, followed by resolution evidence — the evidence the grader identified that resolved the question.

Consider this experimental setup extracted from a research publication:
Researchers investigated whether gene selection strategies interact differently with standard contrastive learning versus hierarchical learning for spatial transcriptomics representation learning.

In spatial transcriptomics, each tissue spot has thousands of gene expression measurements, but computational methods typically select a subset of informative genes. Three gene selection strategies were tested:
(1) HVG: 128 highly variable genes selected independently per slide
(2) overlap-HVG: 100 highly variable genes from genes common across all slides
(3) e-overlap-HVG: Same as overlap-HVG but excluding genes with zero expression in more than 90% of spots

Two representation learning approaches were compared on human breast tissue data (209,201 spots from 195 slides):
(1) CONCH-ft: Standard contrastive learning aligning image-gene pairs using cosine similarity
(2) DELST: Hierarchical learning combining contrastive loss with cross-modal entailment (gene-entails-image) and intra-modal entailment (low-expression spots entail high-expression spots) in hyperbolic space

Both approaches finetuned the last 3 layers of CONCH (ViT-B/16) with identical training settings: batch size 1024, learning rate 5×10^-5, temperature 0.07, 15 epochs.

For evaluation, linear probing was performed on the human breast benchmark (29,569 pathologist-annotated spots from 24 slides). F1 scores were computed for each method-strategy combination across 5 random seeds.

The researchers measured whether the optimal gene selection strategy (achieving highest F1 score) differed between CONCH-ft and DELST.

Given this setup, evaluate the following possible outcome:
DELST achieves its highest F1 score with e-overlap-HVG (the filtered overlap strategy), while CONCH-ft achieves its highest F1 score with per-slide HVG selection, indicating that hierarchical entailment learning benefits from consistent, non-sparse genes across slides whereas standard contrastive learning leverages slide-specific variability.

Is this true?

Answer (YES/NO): NO